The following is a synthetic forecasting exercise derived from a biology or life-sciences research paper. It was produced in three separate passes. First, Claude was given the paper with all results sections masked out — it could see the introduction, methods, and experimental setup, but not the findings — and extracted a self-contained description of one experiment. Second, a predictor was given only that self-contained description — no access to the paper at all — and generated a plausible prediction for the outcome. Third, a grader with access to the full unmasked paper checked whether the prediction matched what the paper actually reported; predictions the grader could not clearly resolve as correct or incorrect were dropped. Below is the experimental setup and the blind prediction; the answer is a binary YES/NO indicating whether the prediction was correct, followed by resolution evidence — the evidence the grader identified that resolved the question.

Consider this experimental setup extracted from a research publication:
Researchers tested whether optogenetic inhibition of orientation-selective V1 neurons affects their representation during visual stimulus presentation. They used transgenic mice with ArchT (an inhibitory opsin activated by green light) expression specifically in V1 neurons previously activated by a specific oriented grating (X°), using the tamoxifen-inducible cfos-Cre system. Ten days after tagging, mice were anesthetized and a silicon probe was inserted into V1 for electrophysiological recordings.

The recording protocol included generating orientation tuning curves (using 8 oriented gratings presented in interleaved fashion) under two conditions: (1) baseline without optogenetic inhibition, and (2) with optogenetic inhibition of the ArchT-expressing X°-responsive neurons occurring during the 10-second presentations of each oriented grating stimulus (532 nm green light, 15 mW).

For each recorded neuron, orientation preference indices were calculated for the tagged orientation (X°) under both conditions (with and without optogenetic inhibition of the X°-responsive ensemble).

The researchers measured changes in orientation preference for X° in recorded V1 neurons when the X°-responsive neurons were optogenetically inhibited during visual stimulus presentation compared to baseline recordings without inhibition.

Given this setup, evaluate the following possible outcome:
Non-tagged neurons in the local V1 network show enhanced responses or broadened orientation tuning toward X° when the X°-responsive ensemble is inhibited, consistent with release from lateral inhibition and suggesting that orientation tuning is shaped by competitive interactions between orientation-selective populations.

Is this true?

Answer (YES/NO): NO